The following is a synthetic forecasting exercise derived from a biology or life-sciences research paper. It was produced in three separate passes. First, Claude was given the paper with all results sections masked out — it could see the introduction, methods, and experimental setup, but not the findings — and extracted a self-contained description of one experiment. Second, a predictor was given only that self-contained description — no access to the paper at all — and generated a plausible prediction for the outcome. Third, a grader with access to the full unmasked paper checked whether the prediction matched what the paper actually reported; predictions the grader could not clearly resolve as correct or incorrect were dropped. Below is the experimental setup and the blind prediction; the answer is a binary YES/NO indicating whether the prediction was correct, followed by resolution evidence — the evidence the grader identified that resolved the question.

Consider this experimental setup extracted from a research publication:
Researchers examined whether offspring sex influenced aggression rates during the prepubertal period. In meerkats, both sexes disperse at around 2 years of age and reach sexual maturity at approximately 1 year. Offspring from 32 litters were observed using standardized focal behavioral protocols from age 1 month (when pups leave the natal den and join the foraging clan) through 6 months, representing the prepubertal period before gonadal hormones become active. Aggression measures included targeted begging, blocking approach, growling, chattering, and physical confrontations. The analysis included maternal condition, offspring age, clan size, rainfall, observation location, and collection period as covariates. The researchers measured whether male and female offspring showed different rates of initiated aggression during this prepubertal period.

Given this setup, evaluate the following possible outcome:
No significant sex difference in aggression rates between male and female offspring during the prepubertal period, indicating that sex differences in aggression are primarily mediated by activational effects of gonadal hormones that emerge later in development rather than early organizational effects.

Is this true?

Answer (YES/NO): YES